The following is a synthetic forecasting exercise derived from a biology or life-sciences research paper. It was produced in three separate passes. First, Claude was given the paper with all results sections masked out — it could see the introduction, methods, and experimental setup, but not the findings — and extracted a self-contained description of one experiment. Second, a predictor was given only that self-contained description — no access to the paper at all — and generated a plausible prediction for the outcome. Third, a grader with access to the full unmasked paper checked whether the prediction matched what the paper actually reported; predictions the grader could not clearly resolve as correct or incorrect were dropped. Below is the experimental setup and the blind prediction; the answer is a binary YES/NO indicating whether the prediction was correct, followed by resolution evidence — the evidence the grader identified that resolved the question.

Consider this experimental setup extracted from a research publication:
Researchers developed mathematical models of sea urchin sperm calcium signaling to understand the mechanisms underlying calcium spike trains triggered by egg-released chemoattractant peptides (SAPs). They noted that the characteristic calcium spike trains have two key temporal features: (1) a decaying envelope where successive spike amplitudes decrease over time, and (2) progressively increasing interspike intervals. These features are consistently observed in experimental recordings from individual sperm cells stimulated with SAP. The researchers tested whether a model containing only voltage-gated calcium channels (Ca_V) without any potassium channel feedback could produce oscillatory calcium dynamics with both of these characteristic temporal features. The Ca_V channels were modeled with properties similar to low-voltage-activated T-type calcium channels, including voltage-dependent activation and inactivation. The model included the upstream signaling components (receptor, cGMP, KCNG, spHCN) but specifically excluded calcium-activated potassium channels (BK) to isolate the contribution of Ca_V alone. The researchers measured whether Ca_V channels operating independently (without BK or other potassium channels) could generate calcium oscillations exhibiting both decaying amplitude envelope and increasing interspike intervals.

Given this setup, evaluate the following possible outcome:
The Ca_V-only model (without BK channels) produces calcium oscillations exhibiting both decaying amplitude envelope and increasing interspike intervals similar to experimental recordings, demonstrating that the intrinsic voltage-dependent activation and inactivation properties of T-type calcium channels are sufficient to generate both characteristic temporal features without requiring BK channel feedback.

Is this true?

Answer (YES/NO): NO